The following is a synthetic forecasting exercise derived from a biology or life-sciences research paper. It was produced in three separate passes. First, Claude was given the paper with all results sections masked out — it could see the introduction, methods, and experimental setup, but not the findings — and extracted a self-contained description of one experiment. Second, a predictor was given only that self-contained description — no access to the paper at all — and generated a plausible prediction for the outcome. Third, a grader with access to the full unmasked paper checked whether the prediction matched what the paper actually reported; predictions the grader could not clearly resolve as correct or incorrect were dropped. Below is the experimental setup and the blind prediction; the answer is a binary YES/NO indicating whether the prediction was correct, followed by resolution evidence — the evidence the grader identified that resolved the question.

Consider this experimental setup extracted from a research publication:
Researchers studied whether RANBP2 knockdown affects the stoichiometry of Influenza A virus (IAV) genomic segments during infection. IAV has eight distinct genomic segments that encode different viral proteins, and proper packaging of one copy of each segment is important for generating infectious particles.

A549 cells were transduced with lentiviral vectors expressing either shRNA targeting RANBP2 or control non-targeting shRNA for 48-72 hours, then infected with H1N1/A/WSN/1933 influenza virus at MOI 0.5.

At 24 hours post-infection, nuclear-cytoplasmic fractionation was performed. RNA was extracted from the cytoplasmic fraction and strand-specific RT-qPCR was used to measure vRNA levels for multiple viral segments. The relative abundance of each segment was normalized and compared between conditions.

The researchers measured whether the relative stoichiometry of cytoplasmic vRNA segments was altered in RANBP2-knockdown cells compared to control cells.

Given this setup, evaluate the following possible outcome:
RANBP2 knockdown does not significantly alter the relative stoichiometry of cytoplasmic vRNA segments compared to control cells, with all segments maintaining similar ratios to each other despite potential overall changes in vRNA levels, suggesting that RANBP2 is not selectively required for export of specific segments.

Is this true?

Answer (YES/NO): NO